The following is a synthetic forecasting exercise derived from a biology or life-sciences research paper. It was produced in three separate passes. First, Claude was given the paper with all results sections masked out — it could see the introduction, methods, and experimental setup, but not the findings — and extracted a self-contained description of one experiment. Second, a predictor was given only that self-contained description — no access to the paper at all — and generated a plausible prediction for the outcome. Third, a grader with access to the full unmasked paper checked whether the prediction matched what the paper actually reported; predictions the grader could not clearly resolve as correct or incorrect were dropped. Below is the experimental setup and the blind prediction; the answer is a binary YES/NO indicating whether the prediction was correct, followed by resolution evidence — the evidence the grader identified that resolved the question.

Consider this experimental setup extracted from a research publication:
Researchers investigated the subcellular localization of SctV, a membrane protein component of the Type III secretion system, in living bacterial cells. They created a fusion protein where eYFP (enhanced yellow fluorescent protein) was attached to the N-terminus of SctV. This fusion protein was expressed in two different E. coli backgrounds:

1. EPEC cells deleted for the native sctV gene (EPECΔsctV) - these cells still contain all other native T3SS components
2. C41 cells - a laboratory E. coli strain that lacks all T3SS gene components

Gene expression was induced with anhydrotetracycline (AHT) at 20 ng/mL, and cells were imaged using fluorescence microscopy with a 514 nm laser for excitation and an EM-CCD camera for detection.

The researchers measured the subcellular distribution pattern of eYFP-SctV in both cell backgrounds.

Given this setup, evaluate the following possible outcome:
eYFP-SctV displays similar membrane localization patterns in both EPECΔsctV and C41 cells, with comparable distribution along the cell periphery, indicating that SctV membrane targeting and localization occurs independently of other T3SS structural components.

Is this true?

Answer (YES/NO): YES